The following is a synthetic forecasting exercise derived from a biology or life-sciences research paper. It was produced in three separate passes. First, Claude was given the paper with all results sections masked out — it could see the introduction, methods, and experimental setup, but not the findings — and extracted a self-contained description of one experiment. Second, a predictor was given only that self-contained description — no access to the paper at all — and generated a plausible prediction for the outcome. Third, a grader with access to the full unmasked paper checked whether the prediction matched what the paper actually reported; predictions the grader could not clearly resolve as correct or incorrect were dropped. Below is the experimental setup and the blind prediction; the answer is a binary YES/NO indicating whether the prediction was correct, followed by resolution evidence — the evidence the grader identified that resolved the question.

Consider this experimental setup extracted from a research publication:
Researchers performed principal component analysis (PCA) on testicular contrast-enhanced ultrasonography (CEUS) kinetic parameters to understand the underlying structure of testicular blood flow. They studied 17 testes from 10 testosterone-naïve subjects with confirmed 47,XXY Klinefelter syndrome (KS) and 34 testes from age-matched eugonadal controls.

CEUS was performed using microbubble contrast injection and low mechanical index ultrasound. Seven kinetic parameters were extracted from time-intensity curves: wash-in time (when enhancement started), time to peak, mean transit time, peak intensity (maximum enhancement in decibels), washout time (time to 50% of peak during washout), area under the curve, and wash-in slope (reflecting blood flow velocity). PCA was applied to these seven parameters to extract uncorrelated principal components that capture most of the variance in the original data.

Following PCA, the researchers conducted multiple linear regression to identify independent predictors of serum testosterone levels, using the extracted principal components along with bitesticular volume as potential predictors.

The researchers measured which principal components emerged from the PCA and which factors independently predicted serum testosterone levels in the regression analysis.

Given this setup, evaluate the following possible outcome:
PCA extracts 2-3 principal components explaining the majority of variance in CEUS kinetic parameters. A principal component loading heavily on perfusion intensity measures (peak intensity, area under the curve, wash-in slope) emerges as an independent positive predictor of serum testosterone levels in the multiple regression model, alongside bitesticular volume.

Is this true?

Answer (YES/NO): NO